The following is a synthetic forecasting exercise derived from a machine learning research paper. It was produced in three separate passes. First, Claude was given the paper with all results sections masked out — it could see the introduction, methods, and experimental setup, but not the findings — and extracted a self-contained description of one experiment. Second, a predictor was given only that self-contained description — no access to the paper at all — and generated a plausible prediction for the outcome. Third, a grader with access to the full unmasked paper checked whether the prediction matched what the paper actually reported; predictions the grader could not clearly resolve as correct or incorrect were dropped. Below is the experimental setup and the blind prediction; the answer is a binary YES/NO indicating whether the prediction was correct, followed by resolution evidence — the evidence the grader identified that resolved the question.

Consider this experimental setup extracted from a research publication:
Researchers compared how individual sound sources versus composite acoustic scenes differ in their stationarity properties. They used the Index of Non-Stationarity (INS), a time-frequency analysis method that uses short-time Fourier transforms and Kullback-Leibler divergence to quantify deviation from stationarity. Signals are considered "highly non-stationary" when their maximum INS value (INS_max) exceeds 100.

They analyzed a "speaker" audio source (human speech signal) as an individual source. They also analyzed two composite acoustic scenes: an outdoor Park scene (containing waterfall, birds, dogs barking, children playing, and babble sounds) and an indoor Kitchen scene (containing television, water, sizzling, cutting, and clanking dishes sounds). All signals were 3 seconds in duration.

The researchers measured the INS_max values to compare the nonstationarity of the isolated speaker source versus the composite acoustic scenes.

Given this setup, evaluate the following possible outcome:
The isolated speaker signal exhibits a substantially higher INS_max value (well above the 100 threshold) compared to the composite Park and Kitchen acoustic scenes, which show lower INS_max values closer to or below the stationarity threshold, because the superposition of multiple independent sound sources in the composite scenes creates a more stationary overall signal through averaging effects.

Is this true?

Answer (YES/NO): NO